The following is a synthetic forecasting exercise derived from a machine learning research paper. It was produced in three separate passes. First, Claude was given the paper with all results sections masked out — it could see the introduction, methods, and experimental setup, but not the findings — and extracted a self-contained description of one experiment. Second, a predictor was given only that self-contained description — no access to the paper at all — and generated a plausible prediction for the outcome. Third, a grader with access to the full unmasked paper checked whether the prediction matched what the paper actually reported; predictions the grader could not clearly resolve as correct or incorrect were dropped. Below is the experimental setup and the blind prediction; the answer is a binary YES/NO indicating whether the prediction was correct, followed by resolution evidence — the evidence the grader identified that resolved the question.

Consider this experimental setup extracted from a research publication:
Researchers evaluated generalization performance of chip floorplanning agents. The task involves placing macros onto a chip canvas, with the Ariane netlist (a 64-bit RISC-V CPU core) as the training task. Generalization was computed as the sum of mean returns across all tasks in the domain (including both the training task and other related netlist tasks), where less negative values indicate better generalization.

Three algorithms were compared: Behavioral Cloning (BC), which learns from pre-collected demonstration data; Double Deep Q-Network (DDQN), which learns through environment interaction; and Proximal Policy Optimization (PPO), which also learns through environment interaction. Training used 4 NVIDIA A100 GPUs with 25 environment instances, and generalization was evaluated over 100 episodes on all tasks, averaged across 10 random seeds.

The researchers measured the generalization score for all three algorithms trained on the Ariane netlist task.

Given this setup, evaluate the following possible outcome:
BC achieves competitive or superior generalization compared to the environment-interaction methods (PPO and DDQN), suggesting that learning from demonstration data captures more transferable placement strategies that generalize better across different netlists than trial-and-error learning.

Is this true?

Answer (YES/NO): NO